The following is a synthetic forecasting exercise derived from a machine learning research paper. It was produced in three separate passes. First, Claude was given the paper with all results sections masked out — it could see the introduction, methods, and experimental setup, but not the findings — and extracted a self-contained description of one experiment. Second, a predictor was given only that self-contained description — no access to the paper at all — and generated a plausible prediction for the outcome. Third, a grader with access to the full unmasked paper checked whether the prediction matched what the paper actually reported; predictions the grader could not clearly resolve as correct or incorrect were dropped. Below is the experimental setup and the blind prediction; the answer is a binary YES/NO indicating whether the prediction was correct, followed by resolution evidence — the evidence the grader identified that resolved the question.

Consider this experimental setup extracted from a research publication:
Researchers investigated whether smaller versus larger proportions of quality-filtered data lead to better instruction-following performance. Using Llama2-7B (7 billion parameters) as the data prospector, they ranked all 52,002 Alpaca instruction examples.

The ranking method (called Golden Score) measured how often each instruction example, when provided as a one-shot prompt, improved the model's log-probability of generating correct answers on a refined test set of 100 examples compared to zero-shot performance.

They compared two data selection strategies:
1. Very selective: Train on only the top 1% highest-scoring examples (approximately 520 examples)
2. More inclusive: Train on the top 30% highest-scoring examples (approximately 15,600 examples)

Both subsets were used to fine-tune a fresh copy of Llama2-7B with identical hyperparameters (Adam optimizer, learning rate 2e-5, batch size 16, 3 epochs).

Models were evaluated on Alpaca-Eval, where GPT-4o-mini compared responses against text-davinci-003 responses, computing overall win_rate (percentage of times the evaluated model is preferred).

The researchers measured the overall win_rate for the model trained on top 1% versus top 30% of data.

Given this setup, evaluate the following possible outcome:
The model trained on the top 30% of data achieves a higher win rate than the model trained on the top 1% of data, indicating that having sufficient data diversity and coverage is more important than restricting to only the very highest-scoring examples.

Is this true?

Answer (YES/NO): YES